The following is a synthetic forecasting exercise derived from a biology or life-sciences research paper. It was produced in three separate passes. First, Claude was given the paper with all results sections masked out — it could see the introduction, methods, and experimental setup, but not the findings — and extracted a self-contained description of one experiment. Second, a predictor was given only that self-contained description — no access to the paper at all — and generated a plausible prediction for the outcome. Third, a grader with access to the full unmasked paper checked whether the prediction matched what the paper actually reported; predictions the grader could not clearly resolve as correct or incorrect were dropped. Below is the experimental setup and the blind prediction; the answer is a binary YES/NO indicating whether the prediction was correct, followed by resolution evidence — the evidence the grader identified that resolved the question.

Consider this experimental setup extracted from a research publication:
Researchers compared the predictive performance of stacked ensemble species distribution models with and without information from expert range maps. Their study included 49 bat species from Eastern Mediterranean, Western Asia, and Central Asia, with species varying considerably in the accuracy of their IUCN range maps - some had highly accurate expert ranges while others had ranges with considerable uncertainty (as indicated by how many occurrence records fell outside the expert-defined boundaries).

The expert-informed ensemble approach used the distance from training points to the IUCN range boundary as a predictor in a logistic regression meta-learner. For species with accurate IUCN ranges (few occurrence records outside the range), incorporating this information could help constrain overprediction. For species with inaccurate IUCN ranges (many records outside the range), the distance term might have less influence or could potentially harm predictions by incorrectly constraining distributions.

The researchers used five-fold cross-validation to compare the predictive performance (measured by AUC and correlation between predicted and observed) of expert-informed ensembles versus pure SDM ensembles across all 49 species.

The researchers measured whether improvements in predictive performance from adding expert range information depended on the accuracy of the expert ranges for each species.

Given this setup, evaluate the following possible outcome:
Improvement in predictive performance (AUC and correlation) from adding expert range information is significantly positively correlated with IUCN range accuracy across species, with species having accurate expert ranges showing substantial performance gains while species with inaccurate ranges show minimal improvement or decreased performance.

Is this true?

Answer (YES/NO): YES